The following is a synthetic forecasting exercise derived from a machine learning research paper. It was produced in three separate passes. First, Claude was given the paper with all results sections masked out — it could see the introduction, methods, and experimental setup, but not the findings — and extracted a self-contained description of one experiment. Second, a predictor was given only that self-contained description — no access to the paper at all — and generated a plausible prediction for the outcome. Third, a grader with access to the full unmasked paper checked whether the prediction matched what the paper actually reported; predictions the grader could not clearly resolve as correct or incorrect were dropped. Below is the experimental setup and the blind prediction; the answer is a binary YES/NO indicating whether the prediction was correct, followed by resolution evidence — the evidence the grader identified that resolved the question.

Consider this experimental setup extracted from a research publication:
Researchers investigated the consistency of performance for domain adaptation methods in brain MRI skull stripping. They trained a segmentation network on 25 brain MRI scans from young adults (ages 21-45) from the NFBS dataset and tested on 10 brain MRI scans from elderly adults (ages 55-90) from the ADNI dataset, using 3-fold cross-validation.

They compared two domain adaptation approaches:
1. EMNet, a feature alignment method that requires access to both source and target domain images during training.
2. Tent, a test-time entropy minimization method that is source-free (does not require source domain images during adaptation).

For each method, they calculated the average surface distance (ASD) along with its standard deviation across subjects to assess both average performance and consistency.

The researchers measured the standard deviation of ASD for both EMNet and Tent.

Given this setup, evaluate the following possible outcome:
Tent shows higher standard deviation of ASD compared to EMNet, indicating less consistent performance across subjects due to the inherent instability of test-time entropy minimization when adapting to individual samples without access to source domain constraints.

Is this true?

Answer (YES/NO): NO